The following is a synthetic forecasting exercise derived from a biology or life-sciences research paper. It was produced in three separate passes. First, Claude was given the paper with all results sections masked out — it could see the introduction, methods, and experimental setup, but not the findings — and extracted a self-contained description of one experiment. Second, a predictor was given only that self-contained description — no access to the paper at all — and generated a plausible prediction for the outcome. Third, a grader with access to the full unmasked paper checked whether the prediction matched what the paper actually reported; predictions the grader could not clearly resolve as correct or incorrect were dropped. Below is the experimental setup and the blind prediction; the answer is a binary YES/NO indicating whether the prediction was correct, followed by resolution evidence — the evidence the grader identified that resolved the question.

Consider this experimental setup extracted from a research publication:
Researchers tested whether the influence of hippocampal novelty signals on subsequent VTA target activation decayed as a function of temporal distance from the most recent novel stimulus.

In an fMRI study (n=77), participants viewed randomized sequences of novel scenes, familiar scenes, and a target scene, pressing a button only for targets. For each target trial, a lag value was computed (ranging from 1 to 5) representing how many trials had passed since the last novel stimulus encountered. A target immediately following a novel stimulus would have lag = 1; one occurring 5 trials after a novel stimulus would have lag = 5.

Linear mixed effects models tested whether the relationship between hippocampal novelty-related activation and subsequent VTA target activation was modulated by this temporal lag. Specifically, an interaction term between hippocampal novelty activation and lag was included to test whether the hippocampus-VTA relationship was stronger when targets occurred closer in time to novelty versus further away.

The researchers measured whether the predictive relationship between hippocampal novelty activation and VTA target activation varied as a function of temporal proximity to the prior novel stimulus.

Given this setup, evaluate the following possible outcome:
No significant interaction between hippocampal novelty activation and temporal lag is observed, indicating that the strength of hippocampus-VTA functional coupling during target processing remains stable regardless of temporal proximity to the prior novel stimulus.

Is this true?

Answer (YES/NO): NO